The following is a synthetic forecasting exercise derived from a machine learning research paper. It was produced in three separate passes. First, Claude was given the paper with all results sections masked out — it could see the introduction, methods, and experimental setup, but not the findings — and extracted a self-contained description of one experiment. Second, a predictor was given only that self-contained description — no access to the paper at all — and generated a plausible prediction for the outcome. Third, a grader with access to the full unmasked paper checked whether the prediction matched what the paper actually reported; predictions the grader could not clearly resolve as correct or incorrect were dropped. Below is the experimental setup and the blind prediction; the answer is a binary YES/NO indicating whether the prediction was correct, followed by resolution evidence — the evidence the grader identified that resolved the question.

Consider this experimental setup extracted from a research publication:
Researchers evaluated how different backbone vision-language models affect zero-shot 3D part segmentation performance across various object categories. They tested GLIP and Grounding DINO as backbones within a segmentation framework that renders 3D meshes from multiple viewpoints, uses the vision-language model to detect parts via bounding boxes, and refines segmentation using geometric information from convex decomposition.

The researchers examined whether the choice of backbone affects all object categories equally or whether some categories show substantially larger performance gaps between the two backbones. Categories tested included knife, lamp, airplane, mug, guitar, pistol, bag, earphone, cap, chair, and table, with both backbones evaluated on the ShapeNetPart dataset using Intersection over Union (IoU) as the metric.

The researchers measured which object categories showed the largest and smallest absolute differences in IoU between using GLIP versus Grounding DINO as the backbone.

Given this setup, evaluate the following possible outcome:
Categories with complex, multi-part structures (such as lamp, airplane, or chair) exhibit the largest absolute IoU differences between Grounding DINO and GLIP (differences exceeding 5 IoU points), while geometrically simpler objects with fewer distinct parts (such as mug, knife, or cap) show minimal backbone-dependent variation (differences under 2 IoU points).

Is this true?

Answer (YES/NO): NO